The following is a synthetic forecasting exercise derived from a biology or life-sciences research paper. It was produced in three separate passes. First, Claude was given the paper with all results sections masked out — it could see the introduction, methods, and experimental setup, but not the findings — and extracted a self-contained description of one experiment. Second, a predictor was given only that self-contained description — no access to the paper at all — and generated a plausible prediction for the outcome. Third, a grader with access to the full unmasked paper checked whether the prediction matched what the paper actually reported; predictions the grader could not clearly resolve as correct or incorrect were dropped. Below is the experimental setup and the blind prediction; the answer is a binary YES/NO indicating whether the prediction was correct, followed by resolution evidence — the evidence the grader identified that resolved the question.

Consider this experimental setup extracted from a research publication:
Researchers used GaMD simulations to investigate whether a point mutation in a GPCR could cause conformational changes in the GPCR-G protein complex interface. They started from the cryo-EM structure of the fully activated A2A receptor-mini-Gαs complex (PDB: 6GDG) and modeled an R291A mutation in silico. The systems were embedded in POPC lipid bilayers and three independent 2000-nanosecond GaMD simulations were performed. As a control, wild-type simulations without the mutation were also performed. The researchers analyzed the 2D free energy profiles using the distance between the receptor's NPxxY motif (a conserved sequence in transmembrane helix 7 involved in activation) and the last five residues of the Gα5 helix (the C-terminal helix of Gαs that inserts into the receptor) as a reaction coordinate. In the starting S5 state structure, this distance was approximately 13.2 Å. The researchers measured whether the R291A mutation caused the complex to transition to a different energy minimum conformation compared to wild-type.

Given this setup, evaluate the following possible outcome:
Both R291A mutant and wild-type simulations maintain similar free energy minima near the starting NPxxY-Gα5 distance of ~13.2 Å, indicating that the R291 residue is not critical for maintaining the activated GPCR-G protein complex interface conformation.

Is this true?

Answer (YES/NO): NO